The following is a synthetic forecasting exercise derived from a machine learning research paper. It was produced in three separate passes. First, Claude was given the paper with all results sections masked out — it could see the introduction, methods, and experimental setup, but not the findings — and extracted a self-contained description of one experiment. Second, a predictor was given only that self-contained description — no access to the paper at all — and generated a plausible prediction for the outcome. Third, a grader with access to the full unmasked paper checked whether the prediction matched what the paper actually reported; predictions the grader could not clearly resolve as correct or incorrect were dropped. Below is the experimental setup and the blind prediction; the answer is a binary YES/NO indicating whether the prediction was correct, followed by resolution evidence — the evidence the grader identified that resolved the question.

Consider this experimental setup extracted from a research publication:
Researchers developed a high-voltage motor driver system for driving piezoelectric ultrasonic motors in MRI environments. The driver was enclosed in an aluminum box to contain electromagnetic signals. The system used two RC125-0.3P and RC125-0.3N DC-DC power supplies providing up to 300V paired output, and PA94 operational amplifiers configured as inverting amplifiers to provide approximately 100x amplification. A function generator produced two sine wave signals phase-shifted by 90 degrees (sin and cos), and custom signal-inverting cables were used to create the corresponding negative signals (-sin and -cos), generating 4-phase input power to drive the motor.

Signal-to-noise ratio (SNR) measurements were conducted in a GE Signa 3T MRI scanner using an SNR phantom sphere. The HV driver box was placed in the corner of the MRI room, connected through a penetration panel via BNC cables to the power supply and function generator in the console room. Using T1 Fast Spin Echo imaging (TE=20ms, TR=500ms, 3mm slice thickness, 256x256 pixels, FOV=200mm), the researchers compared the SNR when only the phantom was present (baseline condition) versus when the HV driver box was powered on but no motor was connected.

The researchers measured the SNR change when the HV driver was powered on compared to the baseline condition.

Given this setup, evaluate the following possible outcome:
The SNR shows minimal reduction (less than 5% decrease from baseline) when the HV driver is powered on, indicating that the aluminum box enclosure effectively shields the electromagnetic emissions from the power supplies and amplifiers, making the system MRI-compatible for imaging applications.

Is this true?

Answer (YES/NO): YES